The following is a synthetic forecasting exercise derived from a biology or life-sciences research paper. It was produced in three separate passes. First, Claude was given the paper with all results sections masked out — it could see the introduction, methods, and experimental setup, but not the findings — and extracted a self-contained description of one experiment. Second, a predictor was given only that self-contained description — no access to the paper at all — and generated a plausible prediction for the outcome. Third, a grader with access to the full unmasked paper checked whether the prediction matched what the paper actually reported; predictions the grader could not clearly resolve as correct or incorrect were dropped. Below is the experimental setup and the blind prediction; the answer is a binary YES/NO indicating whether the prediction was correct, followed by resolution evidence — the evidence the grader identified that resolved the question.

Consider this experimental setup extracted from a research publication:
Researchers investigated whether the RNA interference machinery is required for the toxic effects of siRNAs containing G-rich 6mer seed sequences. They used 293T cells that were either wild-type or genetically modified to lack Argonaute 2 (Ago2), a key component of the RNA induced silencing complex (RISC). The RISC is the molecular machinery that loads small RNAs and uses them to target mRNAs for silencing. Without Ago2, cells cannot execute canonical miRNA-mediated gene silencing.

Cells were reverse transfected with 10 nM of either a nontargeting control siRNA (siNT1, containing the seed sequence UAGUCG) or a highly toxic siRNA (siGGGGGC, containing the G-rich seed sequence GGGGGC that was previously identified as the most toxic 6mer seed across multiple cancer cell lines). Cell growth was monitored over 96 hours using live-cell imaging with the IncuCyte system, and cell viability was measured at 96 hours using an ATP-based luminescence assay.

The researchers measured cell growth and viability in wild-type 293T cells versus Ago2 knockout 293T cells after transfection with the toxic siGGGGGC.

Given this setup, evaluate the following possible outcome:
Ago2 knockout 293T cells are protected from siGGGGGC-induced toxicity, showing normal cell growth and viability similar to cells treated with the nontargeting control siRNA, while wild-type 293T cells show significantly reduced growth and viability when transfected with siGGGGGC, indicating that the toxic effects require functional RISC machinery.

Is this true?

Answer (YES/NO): YES